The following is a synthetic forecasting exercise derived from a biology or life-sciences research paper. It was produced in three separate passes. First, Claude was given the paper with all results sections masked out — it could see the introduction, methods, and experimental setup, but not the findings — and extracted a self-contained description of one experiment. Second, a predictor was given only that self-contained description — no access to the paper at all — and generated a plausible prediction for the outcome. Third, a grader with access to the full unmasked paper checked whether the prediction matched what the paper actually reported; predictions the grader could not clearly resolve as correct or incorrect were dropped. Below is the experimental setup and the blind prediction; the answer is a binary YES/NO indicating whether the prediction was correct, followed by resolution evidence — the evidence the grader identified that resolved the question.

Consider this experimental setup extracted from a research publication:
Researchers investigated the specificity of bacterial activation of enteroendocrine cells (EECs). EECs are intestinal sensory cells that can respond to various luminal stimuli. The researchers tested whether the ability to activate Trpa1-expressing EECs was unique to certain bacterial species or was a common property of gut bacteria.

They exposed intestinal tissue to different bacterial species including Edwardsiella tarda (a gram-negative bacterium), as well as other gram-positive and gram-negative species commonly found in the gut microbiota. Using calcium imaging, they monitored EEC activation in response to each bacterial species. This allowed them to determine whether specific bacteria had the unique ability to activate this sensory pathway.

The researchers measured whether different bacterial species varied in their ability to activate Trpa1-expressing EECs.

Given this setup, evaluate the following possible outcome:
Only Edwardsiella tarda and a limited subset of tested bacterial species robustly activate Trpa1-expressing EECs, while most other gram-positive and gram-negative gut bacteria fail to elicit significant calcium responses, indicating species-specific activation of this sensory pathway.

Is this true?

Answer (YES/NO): NO